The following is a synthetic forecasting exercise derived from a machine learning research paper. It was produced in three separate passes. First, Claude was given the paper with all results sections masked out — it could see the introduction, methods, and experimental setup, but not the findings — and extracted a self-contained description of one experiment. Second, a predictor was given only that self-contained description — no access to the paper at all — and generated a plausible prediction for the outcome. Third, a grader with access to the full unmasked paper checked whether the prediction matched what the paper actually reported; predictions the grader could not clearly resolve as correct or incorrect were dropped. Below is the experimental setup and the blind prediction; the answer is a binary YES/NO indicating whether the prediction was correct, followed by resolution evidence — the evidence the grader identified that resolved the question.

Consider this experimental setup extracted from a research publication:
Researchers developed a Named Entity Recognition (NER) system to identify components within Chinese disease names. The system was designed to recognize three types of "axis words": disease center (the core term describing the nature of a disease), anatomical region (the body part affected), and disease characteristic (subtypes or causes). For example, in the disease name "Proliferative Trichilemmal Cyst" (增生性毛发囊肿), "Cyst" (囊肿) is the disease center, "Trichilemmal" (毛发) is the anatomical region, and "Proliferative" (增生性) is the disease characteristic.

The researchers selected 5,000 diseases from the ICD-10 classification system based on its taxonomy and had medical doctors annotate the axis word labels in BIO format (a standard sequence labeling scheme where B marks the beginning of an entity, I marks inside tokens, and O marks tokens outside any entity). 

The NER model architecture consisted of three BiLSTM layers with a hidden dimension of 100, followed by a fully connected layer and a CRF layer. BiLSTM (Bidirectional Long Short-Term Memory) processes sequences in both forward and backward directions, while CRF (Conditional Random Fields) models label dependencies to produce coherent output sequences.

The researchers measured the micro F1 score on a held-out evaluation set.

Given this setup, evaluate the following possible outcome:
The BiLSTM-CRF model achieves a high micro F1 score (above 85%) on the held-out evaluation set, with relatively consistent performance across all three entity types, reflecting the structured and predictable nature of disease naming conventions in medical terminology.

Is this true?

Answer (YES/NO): NO